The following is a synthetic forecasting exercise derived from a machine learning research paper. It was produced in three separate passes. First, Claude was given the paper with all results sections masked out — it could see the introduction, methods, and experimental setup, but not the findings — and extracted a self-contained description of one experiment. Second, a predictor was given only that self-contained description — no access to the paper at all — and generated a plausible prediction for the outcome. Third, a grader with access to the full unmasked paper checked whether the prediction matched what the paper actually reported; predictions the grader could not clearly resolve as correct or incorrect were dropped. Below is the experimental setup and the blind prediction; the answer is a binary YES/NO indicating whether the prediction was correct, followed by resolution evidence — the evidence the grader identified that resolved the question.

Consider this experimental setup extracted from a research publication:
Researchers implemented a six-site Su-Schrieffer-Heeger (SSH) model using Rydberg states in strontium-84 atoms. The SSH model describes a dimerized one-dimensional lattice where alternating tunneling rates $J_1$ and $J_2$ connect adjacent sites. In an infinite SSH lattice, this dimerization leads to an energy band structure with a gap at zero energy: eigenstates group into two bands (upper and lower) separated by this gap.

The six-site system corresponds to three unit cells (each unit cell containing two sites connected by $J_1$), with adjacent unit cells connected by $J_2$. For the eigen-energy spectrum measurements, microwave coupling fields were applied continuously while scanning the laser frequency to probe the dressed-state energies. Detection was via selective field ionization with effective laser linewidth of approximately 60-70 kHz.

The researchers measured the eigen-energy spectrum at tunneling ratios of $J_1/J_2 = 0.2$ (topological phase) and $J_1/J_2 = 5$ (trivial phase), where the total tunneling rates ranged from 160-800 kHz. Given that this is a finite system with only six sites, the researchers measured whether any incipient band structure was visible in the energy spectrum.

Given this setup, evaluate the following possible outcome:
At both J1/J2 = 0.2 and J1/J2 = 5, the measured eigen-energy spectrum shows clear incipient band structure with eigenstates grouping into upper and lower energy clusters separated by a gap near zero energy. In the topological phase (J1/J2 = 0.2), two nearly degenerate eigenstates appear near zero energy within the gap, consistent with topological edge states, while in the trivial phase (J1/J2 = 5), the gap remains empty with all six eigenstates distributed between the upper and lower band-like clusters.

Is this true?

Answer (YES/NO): YES